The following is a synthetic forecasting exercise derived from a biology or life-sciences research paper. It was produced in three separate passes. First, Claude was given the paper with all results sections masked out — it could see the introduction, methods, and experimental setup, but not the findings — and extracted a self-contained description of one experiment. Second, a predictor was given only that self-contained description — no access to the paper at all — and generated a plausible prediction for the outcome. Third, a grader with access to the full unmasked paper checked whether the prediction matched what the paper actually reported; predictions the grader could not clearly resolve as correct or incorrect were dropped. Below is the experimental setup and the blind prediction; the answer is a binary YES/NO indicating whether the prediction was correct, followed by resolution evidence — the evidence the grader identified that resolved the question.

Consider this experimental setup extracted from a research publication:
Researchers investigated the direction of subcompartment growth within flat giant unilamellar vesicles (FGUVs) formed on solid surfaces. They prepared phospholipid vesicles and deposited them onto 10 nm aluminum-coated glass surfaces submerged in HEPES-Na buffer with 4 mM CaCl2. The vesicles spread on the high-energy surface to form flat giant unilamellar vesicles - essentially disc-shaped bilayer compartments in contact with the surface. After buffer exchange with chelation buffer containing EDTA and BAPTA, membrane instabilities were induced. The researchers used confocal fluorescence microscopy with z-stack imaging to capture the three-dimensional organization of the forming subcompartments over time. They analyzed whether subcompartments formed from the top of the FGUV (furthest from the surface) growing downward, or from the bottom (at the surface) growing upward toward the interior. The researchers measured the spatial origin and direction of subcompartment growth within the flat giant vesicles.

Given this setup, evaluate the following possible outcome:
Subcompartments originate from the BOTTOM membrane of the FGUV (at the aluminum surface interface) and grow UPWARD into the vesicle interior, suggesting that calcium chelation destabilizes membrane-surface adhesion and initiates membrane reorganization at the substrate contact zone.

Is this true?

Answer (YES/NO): YES